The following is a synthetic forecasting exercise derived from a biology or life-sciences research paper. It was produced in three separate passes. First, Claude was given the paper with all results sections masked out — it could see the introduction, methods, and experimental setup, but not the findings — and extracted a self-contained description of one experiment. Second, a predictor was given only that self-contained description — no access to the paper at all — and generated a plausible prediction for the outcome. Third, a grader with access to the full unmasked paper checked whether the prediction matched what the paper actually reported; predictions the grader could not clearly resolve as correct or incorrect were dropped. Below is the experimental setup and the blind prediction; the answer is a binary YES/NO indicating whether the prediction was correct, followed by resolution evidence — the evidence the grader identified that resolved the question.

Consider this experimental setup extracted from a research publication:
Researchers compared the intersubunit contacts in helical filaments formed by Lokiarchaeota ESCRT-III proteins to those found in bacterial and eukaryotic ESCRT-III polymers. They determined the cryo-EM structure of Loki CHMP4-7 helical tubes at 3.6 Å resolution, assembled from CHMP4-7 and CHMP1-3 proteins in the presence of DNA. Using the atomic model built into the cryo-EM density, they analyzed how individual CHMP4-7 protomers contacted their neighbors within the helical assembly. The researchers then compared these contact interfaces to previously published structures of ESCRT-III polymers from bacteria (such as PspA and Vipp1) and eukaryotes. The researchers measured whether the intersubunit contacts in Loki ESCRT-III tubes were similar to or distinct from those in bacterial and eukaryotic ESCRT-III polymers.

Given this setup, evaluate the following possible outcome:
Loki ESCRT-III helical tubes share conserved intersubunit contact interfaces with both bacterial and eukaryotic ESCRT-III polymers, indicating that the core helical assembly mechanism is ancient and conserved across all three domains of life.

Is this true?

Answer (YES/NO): YES